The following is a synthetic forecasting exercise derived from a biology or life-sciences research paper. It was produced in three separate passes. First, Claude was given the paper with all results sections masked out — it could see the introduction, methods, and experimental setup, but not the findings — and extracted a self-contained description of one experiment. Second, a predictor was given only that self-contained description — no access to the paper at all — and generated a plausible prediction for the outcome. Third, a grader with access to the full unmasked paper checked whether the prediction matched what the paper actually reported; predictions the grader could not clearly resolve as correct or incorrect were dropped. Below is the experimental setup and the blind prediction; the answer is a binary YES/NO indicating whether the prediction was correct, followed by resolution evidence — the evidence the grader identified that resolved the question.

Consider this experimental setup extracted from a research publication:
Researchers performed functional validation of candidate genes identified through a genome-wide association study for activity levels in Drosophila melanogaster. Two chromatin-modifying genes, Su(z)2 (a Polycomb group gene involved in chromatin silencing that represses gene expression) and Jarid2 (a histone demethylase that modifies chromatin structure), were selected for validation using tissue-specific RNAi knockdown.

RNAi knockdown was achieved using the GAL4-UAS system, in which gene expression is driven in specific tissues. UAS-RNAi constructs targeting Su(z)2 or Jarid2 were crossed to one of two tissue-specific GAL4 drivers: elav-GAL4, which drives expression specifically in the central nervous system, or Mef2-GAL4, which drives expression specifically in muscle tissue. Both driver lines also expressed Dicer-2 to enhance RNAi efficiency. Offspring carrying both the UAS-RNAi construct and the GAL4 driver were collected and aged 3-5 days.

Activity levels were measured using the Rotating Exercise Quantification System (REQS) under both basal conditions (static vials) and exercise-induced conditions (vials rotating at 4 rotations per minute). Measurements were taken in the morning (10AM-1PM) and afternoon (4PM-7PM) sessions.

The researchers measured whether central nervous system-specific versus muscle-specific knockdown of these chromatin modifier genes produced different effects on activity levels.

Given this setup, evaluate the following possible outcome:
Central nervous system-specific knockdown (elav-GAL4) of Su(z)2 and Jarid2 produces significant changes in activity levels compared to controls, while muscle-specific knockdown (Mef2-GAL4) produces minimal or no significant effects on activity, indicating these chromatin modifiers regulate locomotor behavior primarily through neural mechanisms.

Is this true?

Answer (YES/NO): YES